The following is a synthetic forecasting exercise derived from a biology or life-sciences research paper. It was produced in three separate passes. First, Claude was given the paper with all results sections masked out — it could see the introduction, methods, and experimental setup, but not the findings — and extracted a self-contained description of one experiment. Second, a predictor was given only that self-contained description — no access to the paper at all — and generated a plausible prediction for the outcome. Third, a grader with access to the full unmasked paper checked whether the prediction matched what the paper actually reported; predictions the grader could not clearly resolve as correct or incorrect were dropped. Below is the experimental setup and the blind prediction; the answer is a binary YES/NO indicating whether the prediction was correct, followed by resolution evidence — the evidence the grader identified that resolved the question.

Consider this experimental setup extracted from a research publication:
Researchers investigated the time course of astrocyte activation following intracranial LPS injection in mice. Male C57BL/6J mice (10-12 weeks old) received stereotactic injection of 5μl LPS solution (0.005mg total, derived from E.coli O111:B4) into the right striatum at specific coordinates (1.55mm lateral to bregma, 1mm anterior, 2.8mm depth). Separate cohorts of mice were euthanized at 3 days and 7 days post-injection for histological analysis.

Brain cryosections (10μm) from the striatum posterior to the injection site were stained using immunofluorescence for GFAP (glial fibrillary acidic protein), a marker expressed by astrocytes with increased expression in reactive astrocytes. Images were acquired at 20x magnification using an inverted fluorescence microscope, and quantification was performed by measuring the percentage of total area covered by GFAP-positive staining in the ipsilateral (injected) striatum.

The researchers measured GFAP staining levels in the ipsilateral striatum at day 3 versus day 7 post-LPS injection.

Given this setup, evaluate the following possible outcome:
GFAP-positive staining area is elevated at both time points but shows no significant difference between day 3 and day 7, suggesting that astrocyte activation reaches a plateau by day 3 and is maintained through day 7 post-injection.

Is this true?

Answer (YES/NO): NO